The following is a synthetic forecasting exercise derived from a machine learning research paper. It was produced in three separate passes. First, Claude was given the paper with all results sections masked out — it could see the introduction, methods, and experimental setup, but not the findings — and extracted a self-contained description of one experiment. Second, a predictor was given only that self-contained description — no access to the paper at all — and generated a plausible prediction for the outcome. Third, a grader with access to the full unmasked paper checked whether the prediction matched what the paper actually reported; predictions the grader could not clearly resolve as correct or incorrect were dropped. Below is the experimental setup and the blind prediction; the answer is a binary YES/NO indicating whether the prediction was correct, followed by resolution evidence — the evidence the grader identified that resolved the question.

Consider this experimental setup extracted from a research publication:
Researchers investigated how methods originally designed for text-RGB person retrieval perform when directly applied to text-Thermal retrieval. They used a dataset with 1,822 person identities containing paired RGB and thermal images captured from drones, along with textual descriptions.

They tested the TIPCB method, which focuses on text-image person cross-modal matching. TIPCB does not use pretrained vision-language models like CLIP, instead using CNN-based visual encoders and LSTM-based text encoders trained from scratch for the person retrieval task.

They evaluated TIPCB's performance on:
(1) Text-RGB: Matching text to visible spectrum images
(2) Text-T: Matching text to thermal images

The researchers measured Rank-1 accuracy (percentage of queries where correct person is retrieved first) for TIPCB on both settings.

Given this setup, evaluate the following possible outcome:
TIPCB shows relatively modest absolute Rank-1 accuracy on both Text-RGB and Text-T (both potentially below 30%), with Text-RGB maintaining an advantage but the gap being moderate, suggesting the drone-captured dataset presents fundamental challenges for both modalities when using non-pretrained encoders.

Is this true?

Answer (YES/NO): NO